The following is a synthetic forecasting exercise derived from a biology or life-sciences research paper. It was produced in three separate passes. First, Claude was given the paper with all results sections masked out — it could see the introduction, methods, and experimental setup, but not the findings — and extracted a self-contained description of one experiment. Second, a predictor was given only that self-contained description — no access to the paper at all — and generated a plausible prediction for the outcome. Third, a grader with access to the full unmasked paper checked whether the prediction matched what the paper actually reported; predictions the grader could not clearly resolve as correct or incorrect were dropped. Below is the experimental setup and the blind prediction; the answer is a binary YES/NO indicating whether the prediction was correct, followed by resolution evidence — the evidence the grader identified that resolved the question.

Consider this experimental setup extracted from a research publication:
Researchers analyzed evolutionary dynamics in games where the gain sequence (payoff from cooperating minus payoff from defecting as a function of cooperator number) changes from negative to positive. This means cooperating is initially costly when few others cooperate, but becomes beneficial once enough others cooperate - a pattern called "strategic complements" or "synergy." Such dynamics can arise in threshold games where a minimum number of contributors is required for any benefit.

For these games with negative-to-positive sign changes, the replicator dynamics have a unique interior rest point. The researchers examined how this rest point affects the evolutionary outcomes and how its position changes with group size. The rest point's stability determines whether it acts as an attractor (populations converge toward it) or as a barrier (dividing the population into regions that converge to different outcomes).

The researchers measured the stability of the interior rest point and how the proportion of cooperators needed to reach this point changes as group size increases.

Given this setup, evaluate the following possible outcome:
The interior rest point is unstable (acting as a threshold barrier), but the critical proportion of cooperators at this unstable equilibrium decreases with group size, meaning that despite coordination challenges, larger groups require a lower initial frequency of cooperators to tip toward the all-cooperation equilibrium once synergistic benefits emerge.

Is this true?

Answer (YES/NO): YES